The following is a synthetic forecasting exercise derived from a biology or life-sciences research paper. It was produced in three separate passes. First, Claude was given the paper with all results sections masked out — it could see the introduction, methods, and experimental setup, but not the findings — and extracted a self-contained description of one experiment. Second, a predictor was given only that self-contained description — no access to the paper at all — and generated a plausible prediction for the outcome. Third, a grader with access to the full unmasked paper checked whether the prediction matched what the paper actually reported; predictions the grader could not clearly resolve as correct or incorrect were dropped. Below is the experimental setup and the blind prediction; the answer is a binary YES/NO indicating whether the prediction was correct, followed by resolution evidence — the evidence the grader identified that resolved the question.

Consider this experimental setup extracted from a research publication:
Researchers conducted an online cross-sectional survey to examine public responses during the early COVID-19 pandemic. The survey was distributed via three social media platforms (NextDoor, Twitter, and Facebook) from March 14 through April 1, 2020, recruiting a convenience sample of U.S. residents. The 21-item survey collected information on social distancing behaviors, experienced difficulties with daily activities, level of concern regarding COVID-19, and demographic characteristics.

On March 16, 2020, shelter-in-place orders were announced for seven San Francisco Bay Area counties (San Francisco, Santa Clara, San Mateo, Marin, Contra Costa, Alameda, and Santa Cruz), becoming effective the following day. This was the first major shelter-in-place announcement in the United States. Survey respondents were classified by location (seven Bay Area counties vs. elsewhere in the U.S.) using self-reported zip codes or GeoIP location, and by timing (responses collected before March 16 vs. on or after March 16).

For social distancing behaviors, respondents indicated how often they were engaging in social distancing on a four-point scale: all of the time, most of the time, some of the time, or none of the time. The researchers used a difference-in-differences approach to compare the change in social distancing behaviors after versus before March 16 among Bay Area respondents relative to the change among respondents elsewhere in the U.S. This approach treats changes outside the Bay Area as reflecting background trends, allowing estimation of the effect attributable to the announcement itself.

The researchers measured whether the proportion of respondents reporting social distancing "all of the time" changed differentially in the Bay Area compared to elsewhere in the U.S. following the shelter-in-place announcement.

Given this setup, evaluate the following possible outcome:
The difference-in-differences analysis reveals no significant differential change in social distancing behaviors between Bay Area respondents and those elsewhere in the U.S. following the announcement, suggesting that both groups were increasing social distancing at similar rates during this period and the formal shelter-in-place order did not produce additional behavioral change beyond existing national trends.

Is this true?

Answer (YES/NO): NO